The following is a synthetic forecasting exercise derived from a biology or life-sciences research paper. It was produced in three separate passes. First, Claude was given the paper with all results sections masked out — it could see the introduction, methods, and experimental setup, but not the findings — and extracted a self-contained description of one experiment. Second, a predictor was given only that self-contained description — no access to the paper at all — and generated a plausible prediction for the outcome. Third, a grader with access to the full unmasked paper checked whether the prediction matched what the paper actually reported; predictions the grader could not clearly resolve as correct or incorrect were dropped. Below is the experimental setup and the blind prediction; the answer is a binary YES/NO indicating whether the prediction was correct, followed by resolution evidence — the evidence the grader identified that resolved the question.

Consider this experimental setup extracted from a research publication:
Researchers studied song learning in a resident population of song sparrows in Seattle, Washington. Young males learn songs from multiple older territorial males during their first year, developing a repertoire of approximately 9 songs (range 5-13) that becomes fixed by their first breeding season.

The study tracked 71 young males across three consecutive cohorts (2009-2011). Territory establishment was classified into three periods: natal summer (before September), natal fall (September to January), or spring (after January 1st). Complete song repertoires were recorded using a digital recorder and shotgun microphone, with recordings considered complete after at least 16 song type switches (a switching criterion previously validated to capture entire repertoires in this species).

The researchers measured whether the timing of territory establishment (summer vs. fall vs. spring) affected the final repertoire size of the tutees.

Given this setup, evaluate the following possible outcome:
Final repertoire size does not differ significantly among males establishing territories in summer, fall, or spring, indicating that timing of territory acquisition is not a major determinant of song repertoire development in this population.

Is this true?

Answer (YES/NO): YES